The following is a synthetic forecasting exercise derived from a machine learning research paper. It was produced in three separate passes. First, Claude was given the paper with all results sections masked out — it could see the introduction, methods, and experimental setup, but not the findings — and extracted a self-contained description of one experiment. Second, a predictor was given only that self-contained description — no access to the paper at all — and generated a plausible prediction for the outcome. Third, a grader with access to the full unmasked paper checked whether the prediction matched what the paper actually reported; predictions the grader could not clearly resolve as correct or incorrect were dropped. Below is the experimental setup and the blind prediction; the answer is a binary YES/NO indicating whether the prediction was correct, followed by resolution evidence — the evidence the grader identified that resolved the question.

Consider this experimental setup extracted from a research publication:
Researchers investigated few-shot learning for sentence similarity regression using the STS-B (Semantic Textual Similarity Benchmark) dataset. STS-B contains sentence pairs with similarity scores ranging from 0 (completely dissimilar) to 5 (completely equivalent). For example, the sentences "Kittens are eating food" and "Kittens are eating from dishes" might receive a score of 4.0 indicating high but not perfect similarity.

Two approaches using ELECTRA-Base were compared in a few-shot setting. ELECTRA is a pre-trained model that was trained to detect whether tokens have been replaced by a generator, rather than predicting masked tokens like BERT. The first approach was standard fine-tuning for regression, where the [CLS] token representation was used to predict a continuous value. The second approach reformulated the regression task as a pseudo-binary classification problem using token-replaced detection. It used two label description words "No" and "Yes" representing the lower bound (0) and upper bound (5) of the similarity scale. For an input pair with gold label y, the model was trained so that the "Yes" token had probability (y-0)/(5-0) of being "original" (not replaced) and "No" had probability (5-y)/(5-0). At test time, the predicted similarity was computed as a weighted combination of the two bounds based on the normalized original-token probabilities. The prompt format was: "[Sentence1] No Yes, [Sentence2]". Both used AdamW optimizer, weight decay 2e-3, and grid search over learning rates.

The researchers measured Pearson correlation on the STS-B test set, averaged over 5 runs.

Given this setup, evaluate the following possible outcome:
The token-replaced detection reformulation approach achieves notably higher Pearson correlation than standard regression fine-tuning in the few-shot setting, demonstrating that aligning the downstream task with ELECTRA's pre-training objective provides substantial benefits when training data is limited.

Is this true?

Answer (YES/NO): NO